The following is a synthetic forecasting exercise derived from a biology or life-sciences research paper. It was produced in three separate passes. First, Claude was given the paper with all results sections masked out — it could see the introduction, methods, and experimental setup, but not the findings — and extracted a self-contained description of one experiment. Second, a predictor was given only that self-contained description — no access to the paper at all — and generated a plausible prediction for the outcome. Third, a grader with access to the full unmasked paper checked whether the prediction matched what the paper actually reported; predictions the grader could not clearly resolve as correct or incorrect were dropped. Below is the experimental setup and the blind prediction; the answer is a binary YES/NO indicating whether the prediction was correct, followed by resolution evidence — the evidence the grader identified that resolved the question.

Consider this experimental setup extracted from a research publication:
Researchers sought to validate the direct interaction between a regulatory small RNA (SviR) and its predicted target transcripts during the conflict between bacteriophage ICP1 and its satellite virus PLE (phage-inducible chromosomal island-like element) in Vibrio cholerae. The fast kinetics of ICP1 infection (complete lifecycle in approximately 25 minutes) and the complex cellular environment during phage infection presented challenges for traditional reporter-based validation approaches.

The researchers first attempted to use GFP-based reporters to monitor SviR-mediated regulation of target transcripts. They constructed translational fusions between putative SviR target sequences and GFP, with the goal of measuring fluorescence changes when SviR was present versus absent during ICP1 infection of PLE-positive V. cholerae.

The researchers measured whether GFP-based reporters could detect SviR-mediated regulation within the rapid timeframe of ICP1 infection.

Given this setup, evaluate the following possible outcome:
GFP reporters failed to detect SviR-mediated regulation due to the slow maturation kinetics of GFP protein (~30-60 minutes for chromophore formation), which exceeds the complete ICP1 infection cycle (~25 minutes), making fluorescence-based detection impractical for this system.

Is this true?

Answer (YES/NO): YES